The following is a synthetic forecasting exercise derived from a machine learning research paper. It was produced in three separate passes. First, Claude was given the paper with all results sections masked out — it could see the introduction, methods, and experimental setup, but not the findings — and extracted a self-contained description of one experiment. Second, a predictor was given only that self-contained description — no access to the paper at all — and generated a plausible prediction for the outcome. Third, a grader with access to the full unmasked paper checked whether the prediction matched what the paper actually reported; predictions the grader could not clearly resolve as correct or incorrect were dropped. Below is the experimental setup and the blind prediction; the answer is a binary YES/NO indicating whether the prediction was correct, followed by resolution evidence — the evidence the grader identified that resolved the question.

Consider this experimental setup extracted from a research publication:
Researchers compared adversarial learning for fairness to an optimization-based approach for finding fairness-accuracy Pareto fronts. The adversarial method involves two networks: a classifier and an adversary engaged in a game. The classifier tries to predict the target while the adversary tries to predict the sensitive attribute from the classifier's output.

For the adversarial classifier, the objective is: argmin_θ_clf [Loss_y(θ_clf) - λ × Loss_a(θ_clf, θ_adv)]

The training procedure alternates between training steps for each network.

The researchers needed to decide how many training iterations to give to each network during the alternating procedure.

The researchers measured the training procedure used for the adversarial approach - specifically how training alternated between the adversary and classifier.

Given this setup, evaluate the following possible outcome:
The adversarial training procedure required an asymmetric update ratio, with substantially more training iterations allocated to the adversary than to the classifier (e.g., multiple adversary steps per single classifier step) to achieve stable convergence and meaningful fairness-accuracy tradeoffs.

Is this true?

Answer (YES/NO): NO